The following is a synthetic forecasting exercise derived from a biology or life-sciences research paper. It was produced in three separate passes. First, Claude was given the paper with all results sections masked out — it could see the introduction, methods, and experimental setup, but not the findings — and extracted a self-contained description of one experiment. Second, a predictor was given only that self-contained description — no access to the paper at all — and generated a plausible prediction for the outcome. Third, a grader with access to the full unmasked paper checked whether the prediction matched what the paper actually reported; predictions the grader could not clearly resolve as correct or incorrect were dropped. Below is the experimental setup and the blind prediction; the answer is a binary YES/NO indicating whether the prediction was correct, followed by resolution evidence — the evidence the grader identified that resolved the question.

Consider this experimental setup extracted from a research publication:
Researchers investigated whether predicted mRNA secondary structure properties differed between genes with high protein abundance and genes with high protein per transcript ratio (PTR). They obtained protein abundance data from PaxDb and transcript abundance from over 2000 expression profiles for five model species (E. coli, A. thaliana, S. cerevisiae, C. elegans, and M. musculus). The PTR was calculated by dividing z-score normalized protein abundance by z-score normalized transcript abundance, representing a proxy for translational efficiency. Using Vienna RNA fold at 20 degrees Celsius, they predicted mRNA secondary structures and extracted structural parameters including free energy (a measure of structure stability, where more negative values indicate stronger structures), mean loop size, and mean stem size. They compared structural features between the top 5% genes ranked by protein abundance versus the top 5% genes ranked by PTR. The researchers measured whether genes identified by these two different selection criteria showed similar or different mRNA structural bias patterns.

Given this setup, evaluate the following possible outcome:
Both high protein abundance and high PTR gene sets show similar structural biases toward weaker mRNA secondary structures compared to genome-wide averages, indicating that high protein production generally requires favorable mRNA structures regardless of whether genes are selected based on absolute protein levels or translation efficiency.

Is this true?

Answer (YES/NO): NO